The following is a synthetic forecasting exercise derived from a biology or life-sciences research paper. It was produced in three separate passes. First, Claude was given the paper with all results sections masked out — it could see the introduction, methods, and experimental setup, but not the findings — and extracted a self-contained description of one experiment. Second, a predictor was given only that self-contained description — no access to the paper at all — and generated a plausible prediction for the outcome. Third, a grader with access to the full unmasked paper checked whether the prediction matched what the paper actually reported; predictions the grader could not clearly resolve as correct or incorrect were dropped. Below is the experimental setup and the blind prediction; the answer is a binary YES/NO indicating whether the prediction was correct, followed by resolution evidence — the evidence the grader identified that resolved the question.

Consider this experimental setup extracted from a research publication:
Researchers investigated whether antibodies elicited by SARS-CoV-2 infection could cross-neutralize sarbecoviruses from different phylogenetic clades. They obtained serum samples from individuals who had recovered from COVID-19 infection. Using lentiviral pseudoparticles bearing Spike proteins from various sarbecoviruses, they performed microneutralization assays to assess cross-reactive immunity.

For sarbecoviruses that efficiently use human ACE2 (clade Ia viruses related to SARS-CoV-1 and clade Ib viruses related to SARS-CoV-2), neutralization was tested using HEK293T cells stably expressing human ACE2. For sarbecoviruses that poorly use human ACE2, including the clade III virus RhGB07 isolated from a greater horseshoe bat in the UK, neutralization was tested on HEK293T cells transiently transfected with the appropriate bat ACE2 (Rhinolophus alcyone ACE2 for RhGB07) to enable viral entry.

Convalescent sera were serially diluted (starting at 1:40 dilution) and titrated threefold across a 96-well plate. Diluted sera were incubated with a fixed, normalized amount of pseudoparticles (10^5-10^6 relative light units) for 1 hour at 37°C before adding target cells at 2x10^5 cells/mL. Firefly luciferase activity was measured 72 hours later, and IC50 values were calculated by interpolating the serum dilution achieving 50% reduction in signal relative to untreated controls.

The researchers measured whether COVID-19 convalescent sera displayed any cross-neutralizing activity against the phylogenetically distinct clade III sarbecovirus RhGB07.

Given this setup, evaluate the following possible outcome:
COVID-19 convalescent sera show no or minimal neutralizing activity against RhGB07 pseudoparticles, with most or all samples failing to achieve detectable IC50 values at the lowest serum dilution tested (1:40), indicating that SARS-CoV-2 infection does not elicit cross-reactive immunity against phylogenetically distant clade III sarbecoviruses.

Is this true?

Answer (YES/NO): NO